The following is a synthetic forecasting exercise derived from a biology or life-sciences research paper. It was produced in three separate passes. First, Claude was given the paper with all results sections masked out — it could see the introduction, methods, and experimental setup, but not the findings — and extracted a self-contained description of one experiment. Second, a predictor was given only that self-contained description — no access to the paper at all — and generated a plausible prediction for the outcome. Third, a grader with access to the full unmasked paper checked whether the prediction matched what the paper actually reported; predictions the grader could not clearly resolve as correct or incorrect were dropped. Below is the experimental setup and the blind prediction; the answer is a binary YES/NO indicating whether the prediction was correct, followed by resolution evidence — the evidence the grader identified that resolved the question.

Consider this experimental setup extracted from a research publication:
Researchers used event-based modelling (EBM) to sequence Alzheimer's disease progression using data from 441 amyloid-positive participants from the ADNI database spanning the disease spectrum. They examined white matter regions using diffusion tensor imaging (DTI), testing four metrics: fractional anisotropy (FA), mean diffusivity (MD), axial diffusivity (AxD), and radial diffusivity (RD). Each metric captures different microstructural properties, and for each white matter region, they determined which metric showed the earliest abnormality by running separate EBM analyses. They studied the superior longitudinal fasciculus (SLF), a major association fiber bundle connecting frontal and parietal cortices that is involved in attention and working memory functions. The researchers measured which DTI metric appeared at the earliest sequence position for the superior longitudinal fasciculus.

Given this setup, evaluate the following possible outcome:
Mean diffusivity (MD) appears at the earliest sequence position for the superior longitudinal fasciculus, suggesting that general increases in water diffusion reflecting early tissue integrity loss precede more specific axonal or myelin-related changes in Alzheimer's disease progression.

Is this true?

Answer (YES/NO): NO